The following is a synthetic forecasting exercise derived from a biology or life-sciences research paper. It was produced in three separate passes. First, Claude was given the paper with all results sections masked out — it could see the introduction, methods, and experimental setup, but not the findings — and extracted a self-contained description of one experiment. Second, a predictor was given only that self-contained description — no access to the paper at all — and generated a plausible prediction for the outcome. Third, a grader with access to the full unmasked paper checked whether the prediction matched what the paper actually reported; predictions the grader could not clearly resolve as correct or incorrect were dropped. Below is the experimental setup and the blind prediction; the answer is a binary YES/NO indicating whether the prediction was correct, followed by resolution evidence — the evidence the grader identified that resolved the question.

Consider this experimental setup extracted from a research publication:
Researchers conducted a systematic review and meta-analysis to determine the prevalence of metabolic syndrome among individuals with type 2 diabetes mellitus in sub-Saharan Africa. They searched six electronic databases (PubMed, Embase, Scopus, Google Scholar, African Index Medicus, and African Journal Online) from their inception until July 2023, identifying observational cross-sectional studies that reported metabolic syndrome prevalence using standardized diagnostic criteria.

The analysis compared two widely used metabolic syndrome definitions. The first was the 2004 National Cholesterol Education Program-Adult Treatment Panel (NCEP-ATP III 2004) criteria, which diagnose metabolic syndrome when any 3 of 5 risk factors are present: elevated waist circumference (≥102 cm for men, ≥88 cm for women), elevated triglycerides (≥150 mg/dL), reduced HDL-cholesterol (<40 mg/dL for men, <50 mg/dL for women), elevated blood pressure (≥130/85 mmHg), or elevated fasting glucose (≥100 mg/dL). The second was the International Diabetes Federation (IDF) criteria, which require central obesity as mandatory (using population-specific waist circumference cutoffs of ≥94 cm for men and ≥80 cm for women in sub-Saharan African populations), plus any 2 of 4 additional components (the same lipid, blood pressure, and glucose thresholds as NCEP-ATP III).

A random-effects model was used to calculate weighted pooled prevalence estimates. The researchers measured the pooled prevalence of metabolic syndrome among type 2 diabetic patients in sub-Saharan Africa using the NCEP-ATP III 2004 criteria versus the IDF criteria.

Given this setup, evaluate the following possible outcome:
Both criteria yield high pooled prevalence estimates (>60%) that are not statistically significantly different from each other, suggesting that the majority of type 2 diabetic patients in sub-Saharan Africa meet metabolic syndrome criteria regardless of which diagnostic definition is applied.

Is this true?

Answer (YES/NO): YES